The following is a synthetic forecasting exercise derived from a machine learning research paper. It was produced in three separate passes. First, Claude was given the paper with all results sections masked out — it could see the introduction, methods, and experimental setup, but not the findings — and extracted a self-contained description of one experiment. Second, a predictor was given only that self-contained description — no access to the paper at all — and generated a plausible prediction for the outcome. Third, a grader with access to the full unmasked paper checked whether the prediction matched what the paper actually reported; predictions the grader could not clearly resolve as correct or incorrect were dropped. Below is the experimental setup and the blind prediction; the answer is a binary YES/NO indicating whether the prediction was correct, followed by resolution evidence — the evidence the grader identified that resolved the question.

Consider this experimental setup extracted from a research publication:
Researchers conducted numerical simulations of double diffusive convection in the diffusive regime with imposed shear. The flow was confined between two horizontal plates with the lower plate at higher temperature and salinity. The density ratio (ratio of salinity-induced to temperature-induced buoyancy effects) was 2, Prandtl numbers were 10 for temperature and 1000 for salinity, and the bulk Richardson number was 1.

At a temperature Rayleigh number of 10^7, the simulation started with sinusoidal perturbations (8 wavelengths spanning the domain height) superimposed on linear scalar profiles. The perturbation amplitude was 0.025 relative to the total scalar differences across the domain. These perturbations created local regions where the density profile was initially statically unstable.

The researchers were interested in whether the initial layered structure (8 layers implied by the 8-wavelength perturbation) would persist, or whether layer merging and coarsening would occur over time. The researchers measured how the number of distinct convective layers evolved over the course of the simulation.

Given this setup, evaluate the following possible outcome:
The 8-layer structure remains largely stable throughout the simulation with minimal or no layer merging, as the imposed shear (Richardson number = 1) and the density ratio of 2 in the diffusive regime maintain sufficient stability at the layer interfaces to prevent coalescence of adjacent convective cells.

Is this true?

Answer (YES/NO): NO